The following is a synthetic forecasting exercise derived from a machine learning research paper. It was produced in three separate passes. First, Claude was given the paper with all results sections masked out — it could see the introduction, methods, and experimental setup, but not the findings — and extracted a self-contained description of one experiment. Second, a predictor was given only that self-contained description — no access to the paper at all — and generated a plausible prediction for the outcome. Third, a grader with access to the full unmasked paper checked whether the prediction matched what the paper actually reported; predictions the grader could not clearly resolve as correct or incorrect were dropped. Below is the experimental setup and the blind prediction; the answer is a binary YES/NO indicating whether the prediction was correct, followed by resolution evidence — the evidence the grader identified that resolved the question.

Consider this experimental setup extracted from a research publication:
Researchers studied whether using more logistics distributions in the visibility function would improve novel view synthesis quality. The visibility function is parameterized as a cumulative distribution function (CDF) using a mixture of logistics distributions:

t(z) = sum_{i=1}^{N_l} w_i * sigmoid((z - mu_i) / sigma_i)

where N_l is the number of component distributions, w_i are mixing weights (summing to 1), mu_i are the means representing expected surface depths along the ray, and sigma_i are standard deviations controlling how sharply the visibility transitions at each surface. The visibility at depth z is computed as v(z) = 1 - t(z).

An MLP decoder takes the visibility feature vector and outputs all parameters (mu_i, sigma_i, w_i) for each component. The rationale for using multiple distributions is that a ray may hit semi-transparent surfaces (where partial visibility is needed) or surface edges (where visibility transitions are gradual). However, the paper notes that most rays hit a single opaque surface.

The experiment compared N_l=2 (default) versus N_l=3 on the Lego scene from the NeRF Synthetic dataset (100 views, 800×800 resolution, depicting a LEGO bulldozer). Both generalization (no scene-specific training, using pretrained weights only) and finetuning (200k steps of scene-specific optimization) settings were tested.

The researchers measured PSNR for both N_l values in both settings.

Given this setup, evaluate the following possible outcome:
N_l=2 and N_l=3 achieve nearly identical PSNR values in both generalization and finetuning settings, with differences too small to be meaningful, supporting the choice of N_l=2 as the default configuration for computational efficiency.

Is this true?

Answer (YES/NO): YES